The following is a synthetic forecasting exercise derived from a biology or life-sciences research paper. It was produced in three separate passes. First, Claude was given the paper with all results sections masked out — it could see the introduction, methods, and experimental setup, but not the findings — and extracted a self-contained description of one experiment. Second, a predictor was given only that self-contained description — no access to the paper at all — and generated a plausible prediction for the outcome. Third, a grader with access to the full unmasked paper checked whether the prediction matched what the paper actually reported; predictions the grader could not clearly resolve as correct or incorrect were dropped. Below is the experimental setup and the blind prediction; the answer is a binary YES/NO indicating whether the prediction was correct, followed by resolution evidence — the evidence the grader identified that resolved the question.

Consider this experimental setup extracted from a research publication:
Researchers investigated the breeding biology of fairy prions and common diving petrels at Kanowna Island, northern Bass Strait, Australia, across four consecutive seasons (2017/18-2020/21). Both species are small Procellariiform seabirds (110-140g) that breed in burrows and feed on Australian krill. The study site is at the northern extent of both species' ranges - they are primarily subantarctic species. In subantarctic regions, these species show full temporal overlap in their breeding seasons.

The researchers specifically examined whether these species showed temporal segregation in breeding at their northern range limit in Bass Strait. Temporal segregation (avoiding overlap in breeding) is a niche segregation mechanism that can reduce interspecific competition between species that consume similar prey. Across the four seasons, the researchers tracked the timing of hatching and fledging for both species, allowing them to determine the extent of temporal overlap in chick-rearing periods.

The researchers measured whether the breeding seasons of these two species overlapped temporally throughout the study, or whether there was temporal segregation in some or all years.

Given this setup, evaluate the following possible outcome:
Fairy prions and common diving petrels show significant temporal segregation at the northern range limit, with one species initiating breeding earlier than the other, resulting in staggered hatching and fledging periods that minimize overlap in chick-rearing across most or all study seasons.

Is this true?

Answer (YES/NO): YES